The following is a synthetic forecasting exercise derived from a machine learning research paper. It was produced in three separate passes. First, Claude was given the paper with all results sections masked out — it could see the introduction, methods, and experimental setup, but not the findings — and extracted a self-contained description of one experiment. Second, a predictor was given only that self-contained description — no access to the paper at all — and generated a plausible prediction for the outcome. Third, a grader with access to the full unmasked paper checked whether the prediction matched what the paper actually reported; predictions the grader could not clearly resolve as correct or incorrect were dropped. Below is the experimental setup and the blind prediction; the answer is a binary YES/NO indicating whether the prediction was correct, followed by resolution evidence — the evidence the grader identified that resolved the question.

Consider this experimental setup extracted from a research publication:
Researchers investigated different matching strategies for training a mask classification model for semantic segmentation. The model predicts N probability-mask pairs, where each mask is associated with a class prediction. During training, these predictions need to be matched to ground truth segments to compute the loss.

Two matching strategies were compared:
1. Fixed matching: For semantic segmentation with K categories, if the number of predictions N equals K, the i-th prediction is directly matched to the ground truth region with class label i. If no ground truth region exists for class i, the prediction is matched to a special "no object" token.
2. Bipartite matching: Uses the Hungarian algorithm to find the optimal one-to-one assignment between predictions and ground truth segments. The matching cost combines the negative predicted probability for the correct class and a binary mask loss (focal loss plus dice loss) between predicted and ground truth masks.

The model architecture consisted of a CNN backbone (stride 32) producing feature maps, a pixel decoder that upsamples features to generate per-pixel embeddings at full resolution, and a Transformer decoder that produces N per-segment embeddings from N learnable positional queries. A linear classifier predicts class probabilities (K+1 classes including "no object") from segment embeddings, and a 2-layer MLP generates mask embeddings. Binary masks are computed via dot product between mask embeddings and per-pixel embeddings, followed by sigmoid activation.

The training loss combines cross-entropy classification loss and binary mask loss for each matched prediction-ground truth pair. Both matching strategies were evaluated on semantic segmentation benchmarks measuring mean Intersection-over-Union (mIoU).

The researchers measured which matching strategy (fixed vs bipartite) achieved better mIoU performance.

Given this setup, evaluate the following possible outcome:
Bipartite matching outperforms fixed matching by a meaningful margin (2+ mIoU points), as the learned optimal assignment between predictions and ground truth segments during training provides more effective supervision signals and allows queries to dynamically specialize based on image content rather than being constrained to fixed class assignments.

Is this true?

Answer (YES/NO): NO